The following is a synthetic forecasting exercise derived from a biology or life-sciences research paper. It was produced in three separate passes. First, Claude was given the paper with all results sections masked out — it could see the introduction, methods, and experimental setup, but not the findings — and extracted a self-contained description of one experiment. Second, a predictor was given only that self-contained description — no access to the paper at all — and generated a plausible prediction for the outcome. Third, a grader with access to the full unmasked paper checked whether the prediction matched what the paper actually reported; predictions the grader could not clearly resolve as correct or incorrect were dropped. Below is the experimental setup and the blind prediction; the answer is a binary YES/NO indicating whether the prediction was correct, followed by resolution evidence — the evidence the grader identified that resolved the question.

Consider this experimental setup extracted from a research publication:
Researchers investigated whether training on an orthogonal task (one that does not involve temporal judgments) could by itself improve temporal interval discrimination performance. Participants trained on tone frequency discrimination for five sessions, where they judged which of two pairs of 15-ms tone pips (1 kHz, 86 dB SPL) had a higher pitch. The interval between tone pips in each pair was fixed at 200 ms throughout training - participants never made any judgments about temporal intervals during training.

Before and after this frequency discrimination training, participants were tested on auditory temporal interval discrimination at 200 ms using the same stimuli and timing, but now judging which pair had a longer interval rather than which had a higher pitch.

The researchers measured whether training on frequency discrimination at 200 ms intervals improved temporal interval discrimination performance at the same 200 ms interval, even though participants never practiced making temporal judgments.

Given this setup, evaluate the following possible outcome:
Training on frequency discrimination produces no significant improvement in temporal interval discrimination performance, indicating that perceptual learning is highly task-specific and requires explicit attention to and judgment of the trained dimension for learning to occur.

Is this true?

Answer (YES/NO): YES